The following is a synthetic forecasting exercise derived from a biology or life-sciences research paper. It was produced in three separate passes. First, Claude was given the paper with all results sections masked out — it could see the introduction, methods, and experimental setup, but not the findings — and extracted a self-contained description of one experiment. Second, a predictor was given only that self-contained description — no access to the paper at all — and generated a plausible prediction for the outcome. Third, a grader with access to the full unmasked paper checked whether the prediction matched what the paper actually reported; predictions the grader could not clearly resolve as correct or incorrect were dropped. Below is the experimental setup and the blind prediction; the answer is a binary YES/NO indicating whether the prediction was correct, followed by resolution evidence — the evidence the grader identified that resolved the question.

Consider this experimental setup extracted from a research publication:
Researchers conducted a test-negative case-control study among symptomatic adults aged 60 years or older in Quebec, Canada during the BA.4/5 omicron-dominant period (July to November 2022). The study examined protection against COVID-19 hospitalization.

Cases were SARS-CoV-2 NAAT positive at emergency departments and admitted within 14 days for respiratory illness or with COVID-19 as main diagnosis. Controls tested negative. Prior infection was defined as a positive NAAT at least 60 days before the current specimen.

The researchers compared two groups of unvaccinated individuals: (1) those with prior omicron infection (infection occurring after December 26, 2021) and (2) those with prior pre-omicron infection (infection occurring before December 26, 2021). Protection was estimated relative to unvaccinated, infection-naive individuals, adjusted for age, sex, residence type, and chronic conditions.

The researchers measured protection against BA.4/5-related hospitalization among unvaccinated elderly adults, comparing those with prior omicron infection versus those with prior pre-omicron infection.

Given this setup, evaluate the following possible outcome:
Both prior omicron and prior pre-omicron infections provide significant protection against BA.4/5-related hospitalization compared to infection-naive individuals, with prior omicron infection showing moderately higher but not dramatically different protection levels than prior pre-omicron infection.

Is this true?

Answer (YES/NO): YES